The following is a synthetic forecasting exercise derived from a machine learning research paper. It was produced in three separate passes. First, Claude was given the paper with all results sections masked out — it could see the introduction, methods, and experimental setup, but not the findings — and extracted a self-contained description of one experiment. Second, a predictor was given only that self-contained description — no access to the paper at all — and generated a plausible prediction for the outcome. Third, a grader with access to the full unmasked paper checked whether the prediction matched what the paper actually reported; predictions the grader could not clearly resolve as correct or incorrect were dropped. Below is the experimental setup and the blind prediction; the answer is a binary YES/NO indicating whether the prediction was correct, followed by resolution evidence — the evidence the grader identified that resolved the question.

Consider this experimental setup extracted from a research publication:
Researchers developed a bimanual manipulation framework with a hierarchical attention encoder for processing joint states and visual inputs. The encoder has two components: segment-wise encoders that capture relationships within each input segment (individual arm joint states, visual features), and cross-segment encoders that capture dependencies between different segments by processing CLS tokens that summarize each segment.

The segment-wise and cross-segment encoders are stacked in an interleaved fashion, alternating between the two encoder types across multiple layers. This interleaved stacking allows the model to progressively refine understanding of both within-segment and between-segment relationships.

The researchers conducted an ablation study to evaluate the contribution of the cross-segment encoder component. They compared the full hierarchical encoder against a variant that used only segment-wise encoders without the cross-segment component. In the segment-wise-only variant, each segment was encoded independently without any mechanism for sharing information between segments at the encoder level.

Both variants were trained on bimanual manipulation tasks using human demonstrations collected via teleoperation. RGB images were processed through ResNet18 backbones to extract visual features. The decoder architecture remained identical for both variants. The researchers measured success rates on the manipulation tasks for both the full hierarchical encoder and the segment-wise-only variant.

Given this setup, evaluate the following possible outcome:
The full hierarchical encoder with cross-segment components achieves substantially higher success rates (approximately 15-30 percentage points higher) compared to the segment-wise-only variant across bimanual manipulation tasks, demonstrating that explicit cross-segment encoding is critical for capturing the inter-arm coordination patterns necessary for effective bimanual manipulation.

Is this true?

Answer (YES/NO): NO